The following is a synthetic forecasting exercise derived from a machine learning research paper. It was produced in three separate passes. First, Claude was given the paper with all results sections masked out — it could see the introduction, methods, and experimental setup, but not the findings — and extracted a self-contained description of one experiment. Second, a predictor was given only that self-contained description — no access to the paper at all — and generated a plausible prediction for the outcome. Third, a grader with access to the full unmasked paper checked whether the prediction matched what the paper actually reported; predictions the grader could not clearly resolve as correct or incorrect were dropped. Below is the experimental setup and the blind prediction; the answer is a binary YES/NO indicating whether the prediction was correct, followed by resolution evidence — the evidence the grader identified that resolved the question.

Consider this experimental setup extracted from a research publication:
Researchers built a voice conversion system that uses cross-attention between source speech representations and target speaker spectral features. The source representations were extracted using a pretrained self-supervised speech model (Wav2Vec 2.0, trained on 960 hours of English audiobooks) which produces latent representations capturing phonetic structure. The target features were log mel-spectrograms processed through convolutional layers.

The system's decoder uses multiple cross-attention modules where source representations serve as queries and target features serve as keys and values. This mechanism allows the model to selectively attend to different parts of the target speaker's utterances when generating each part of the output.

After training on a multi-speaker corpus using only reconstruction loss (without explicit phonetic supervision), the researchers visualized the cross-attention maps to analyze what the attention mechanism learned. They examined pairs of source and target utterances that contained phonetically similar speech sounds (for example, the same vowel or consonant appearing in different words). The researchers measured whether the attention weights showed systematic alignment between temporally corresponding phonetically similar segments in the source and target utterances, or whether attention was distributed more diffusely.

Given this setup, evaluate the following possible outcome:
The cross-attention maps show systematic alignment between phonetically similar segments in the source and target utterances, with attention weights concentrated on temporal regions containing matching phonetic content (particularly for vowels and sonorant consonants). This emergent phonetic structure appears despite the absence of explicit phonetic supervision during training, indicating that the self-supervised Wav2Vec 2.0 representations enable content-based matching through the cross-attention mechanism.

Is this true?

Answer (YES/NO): YES